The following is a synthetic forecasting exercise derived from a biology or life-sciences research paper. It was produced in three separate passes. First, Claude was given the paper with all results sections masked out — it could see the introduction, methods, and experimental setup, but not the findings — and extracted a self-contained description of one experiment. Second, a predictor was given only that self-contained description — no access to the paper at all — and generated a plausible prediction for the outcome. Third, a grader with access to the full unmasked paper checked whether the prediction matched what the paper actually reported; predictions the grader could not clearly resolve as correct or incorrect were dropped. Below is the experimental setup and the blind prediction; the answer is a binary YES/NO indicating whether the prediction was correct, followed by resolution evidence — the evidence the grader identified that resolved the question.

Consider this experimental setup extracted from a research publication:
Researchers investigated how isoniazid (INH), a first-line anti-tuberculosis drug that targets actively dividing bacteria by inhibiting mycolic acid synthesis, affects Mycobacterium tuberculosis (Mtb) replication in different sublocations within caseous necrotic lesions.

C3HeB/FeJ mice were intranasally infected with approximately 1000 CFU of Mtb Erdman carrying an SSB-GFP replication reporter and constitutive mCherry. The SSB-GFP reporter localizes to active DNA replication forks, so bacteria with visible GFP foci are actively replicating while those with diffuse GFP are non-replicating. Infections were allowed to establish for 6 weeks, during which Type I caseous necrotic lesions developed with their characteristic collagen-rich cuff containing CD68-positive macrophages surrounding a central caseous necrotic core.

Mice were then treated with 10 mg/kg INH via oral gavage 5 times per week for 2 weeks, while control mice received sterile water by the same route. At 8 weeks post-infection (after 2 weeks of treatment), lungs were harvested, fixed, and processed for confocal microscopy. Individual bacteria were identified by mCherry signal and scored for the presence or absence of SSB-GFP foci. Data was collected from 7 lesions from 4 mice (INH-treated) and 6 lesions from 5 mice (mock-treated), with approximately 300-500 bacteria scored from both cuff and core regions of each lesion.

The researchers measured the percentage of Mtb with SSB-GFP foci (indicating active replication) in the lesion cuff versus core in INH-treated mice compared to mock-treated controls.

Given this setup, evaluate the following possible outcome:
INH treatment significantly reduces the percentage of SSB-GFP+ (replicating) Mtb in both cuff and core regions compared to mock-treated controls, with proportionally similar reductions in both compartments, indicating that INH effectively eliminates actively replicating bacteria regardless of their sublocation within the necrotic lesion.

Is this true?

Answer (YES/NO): NO